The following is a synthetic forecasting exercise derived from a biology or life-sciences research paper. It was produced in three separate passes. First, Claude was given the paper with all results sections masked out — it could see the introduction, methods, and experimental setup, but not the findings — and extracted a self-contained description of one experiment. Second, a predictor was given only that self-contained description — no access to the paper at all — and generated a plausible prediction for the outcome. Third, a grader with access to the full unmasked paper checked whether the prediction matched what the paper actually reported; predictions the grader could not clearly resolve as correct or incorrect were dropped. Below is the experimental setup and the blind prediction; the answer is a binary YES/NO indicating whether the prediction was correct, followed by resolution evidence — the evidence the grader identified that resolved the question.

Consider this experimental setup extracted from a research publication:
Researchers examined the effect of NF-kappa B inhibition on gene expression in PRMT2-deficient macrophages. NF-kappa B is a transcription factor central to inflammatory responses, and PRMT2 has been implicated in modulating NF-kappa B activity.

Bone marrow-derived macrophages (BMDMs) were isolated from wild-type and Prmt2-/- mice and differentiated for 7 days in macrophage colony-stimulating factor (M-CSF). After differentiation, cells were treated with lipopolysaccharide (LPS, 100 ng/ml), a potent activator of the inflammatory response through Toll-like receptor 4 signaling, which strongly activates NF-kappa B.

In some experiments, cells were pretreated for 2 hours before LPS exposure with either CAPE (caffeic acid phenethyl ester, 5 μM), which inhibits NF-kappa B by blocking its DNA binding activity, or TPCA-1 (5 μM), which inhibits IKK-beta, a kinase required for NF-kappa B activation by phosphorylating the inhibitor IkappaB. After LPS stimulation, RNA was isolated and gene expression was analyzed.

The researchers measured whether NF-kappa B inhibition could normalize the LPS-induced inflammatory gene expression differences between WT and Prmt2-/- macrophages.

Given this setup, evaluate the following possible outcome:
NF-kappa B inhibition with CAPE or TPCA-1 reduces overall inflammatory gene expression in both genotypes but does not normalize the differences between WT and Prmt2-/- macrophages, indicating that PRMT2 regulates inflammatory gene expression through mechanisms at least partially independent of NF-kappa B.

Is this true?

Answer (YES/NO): NO